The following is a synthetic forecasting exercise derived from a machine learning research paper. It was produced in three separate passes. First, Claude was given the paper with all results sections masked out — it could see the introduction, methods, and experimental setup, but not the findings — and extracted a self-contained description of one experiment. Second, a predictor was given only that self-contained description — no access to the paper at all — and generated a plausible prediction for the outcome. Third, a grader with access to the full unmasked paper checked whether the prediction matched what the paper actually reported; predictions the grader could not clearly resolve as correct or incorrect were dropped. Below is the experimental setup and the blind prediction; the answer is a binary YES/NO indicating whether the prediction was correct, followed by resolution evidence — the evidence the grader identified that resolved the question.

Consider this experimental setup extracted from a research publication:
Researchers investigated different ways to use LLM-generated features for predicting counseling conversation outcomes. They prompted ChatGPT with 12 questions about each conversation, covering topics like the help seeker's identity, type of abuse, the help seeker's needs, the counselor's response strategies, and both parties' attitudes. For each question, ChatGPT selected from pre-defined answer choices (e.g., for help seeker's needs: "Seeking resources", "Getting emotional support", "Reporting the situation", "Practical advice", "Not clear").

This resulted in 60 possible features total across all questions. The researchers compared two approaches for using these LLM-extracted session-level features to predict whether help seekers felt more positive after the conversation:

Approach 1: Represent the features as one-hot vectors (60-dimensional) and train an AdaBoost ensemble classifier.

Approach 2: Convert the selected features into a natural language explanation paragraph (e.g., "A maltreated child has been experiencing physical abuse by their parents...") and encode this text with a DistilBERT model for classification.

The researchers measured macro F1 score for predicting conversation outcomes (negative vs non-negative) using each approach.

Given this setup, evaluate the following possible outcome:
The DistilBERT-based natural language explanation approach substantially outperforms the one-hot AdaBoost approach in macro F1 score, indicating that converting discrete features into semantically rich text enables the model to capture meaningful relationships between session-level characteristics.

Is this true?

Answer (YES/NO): NO